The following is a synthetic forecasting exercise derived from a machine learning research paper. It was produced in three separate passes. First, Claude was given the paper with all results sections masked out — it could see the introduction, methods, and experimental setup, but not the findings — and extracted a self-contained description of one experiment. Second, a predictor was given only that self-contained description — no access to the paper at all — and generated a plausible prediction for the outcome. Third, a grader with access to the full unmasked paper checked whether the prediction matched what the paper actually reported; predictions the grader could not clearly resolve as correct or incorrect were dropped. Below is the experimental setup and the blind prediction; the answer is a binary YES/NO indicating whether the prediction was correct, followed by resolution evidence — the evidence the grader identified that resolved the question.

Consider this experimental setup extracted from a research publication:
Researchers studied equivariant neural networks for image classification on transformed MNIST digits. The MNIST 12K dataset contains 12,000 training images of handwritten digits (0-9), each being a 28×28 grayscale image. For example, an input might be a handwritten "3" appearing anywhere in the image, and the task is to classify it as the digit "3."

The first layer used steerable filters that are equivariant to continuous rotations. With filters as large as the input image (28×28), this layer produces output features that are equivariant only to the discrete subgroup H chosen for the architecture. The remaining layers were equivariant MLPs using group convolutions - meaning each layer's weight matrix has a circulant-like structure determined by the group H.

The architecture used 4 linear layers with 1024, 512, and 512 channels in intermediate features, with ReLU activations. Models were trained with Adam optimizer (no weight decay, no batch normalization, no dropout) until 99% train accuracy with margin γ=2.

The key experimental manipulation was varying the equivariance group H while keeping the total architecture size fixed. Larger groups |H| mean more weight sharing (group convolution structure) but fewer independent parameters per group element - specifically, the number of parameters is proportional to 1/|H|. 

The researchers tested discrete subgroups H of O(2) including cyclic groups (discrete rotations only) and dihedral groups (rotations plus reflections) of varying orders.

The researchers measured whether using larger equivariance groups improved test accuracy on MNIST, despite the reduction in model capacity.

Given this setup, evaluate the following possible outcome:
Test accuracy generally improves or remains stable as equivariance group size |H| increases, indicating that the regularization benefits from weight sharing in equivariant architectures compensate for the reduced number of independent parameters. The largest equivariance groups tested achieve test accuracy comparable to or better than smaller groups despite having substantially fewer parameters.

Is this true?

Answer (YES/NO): YES